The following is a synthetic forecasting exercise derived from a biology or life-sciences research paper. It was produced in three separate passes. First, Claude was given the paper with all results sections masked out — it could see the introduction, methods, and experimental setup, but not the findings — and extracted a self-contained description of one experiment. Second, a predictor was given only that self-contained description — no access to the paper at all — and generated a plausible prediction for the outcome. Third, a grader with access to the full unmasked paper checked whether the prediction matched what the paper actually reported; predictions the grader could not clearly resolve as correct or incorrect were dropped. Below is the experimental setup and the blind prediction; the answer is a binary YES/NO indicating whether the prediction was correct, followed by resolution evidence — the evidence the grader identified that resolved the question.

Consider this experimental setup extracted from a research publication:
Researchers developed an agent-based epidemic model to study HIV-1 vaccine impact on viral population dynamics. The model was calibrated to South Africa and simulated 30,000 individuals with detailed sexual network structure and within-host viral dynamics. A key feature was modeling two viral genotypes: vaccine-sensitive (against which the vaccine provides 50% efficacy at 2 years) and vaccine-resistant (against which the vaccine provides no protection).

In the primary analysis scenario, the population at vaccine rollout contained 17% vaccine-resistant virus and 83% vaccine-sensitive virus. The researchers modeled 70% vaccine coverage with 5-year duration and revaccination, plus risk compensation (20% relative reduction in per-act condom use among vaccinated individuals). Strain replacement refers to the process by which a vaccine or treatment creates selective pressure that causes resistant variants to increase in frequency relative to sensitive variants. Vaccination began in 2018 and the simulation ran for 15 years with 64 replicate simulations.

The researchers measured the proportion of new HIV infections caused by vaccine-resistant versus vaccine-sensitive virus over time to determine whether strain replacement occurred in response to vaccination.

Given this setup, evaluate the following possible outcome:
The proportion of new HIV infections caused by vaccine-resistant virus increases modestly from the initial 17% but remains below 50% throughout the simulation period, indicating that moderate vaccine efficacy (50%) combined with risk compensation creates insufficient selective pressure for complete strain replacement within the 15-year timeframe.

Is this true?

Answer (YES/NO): NO